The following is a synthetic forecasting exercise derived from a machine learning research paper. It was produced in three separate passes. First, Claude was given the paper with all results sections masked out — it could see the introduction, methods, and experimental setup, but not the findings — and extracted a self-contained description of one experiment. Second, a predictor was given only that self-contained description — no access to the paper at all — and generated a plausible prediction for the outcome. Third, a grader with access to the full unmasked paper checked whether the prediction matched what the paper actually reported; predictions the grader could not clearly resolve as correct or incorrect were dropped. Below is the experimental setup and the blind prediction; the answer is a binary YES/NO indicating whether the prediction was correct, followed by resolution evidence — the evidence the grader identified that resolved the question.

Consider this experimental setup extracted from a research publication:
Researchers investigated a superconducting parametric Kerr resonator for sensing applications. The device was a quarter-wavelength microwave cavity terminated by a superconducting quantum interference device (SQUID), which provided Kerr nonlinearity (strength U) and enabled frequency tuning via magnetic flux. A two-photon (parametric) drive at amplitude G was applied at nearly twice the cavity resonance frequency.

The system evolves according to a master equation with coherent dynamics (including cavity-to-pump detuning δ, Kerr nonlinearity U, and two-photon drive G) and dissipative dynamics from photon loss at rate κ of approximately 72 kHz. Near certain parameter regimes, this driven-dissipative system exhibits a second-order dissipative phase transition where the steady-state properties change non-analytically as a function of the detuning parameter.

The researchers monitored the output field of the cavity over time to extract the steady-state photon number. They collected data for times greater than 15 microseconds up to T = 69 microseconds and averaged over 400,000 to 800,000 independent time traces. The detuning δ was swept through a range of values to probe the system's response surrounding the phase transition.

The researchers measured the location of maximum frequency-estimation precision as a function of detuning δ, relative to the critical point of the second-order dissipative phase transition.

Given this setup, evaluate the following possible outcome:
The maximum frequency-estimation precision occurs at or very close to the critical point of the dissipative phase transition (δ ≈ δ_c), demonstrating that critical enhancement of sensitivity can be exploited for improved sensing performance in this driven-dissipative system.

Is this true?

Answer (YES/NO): YES